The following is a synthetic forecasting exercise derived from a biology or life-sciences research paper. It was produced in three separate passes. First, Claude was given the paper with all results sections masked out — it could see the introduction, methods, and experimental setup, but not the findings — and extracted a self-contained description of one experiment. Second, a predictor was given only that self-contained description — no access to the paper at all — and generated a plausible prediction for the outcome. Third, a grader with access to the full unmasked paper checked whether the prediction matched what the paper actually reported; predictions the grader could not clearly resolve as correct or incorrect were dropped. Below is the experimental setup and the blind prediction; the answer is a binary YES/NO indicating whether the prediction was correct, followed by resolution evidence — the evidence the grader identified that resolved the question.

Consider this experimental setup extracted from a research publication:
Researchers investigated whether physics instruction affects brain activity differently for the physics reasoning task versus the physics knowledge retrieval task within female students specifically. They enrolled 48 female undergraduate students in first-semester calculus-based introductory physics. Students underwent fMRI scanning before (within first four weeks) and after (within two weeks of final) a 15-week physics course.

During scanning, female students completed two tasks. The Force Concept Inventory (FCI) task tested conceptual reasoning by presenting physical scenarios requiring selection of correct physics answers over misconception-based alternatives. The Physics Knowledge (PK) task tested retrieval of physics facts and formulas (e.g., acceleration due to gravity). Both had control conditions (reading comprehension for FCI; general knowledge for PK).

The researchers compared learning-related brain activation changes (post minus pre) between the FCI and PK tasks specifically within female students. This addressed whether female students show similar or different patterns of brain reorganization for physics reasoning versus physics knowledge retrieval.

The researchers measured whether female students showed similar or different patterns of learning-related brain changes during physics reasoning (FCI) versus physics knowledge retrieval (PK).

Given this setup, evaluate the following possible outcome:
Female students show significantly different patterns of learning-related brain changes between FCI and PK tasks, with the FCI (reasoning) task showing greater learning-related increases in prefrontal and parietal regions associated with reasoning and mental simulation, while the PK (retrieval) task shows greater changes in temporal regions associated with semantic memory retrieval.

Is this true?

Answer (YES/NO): NO